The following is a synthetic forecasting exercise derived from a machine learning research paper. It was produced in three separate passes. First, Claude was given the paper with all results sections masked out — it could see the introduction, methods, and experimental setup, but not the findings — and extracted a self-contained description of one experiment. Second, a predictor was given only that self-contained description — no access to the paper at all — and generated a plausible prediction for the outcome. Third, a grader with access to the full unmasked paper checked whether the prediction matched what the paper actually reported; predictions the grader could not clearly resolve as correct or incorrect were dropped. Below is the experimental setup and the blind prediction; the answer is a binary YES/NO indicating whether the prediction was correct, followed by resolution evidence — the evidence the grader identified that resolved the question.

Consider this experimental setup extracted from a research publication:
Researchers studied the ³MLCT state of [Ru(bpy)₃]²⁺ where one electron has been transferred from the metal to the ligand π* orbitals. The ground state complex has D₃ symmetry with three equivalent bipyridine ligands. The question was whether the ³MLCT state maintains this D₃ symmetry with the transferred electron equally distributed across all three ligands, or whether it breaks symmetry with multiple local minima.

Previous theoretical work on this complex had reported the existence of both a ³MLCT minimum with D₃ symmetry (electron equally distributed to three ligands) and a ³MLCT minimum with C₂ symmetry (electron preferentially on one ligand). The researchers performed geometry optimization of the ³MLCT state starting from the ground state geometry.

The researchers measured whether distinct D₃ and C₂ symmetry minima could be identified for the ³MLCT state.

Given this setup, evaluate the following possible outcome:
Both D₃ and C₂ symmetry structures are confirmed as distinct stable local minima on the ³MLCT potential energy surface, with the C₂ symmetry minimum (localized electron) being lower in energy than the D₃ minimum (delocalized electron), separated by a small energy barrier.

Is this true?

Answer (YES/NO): NO